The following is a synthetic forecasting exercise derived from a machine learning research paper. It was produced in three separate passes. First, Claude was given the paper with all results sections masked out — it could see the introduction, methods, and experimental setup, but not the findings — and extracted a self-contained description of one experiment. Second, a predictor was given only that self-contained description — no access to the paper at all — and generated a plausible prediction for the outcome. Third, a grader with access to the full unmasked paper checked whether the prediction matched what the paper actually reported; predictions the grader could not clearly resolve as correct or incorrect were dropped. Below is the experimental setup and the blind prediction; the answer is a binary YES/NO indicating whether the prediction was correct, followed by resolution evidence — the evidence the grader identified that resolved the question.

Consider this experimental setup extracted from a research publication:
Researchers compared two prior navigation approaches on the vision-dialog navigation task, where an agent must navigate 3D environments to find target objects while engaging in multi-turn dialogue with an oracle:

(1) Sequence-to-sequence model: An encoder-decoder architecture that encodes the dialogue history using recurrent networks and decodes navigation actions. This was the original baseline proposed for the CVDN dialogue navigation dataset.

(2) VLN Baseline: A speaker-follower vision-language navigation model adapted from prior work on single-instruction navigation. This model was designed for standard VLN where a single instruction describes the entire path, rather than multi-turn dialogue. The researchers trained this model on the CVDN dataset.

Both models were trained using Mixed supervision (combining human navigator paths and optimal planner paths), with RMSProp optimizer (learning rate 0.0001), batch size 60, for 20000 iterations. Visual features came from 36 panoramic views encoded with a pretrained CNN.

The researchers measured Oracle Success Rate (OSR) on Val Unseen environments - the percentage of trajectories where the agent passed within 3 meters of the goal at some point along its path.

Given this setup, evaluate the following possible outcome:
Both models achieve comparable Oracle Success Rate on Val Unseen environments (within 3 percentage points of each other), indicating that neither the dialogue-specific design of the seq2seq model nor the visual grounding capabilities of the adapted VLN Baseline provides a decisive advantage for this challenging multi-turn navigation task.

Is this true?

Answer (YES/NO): NO